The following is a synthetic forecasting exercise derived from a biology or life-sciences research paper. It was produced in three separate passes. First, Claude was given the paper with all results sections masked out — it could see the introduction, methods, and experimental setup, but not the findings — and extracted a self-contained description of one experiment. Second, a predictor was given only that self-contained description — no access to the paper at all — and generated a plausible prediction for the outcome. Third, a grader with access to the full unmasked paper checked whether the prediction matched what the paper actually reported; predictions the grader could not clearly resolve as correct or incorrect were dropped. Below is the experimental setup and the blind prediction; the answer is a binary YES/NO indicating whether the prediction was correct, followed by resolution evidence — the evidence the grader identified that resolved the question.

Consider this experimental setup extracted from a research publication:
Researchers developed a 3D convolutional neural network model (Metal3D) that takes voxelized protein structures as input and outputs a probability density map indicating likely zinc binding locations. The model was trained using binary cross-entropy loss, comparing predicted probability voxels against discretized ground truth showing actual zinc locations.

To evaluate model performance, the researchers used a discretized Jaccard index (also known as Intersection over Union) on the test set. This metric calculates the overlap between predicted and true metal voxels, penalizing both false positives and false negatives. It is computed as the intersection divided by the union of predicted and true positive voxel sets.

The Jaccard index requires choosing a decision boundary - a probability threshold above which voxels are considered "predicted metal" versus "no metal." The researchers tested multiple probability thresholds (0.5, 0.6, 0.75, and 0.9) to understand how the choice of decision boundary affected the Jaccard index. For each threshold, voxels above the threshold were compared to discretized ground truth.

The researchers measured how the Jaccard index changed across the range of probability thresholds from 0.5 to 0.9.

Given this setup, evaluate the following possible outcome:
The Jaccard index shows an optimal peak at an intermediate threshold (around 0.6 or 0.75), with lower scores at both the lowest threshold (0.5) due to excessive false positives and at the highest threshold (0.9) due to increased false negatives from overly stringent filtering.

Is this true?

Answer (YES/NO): NO